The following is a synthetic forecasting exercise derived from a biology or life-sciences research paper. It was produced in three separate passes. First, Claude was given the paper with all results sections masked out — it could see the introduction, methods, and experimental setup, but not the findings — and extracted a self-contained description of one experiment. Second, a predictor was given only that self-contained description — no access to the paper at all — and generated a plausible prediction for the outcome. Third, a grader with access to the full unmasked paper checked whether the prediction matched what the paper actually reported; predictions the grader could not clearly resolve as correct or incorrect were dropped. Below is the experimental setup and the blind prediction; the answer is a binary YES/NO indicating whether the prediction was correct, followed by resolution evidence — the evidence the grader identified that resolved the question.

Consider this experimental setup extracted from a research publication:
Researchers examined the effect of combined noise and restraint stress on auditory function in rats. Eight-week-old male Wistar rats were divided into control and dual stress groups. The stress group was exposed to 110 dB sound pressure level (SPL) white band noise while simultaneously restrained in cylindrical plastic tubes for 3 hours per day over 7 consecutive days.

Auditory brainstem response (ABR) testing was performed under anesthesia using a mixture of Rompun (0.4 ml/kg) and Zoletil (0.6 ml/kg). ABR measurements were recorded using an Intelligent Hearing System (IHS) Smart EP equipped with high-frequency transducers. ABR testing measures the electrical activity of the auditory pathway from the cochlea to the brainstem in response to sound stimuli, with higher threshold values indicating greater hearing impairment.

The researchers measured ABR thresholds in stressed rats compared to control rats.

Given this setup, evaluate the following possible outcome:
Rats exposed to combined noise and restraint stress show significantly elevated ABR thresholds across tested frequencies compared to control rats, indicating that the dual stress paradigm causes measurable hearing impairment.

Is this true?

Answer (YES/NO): YES